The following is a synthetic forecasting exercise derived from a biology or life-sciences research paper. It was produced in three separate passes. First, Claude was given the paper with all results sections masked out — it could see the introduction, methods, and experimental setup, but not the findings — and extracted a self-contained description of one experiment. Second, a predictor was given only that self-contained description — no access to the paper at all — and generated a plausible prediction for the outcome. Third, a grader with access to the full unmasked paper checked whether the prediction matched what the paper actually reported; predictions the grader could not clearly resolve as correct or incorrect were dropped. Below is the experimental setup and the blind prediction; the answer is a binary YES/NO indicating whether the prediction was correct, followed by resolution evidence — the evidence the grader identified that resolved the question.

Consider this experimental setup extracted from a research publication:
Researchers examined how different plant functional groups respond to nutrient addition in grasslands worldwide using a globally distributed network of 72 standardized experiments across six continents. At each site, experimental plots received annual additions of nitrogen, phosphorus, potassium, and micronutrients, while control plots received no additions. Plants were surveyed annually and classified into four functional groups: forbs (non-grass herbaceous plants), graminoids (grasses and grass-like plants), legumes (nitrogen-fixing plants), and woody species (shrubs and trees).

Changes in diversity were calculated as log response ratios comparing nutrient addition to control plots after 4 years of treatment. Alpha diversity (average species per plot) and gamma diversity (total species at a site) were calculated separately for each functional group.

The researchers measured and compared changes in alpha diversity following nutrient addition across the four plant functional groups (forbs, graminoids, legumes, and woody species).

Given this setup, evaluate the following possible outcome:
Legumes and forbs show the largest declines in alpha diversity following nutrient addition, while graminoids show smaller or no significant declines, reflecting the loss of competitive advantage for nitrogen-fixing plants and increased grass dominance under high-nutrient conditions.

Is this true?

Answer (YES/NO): NO